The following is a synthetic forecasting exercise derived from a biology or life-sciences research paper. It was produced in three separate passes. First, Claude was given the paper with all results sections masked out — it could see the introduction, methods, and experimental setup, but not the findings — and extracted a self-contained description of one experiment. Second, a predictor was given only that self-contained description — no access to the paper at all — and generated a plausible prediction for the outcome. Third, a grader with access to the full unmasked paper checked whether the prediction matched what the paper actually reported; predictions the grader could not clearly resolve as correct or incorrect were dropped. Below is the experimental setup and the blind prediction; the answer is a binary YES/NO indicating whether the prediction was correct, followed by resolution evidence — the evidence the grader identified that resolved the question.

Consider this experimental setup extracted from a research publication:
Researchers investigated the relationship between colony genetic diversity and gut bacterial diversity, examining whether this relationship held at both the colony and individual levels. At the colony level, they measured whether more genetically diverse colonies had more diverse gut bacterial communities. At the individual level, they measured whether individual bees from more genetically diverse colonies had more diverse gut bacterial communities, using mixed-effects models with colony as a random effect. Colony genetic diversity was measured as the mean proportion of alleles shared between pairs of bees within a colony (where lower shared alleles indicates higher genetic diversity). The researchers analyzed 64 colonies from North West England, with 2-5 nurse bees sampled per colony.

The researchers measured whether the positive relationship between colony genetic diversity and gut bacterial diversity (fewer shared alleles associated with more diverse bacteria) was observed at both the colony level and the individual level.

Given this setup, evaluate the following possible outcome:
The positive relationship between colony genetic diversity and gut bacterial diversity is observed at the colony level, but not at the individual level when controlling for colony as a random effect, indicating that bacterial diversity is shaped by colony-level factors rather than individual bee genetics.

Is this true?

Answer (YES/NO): NO